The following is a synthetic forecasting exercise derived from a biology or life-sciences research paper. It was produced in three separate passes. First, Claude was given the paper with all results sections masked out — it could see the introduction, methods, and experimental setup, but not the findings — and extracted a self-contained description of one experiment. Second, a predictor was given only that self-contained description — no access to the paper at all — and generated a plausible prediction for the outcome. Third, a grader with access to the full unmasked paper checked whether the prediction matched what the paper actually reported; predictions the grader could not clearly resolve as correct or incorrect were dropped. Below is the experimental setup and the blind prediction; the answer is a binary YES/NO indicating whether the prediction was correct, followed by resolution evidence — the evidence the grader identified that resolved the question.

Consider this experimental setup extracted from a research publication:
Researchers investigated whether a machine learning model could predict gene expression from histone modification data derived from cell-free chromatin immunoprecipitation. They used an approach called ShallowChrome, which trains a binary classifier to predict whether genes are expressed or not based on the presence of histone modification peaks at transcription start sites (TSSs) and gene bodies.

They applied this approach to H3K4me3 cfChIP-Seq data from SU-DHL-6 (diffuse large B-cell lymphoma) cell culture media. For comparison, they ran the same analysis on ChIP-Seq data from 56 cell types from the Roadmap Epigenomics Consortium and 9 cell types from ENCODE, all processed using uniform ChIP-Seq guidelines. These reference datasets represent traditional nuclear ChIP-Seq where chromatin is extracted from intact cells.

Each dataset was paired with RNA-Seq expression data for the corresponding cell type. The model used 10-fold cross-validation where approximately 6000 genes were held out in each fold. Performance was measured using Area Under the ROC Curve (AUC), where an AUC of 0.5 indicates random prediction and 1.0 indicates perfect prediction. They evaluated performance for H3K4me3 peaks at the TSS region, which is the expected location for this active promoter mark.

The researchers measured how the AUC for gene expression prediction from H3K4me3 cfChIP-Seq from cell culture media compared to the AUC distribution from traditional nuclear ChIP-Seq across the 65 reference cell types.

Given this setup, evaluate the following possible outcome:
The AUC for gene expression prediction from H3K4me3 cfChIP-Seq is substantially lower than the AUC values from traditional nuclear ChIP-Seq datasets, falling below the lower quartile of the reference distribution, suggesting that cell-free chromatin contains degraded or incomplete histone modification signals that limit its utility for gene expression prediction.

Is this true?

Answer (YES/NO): NO